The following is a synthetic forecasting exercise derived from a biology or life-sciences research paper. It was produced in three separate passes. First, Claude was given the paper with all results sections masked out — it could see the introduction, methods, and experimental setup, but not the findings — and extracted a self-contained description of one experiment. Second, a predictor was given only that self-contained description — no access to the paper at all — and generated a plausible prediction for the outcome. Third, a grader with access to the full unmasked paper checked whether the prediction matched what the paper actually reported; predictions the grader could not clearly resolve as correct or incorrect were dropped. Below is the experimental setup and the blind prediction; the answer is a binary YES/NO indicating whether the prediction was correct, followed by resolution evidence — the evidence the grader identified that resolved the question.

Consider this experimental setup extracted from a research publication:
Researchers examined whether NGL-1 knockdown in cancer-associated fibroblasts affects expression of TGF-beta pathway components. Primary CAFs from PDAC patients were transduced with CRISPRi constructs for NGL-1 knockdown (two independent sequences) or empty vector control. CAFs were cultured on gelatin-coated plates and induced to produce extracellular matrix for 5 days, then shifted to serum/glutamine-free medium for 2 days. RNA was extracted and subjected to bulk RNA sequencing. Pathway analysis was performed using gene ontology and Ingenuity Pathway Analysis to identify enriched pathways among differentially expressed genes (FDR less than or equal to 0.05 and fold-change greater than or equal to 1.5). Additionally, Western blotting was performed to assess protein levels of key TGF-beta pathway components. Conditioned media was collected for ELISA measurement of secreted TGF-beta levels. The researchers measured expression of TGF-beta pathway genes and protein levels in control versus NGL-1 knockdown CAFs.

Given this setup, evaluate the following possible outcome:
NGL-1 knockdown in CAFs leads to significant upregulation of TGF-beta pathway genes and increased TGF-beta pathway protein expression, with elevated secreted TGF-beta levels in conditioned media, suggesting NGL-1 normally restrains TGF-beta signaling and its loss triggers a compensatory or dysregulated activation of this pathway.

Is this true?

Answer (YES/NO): NO